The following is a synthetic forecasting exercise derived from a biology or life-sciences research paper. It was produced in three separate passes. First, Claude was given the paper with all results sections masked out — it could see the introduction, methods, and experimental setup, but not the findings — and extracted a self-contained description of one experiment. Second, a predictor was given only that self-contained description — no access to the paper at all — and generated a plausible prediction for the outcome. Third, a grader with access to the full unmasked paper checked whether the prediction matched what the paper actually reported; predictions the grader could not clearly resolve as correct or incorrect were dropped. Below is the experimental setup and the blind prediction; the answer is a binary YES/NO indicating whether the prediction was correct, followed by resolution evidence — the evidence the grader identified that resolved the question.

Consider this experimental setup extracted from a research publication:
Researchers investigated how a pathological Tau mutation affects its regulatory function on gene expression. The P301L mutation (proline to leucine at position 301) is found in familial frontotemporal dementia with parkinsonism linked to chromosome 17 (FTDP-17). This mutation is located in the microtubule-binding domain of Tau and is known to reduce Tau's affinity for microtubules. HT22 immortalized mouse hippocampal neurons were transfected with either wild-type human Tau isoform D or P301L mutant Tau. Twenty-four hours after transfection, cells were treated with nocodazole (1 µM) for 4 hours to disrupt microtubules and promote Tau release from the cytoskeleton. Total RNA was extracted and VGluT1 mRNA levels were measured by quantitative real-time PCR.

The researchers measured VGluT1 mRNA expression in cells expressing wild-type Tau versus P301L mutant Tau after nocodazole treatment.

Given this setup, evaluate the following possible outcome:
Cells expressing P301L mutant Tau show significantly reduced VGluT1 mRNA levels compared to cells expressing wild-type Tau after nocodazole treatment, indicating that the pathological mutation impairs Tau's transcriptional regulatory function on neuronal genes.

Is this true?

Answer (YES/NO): YES